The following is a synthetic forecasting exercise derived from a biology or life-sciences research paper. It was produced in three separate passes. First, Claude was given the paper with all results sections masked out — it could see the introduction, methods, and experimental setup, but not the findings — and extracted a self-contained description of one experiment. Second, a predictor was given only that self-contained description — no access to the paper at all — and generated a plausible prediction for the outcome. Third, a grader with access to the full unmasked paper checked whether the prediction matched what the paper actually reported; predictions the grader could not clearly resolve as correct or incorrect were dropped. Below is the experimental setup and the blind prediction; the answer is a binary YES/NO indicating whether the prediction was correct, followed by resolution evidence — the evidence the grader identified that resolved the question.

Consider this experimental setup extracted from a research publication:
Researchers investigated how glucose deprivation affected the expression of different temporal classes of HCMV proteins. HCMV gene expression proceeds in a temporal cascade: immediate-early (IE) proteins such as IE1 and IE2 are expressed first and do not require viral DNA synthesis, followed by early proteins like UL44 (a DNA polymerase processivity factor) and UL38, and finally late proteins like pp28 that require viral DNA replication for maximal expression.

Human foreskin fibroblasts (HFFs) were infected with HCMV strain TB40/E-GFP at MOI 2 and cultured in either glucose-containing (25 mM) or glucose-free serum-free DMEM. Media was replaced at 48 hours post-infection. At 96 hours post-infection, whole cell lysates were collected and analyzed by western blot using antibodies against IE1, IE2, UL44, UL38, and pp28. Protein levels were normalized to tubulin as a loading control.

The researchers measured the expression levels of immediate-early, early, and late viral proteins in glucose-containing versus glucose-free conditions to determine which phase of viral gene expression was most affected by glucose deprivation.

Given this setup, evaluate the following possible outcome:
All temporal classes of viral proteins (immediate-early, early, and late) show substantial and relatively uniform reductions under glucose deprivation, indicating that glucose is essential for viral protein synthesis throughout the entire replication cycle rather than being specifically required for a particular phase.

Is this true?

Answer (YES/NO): NO